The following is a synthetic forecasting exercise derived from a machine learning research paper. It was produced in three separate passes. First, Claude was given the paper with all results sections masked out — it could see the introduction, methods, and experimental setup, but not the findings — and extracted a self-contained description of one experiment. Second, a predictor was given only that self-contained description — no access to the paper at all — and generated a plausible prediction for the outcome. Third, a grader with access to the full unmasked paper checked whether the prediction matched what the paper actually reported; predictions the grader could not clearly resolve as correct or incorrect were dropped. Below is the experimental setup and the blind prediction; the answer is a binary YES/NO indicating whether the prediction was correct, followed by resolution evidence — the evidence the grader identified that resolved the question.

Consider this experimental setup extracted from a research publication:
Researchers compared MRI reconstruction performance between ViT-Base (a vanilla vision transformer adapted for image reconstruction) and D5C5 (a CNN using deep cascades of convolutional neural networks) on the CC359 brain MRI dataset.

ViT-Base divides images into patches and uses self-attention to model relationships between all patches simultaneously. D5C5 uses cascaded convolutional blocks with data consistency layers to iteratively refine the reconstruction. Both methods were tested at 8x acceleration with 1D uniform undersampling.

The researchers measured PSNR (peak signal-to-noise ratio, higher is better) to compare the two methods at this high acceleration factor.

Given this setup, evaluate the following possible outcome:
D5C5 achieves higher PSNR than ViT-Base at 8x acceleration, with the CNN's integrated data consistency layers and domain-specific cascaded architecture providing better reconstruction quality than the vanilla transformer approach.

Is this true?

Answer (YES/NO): YES